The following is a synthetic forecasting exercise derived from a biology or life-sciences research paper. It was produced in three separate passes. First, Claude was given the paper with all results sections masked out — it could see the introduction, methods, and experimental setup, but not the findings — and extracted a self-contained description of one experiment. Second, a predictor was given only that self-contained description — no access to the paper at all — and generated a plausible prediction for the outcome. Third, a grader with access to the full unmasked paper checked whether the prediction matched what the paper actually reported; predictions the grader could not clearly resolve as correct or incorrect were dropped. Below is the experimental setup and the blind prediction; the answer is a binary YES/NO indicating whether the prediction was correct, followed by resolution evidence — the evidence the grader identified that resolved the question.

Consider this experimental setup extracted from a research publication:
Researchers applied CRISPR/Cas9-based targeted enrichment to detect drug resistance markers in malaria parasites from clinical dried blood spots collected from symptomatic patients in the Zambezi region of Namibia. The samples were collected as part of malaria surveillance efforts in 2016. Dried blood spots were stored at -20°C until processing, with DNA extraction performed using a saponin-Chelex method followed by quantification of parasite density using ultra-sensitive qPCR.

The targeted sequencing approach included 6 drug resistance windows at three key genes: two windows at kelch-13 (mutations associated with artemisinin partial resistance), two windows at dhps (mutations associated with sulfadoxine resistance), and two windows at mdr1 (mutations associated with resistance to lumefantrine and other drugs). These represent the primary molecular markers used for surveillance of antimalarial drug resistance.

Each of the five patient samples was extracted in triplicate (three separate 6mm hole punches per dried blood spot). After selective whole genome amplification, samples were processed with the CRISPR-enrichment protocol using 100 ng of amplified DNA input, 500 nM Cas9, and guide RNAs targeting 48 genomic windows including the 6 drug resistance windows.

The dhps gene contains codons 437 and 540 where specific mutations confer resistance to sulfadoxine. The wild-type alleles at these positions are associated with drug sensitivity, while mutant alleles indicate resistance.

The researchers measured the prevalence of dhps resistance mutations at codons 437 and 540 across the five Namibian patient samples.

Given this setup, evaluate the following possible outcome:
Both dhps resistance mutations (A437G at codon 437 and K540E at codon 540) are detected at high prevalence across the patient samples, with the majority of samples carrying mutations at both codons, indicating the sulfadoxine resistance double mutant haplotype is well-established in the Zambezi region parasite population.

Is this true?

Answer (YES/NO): NO